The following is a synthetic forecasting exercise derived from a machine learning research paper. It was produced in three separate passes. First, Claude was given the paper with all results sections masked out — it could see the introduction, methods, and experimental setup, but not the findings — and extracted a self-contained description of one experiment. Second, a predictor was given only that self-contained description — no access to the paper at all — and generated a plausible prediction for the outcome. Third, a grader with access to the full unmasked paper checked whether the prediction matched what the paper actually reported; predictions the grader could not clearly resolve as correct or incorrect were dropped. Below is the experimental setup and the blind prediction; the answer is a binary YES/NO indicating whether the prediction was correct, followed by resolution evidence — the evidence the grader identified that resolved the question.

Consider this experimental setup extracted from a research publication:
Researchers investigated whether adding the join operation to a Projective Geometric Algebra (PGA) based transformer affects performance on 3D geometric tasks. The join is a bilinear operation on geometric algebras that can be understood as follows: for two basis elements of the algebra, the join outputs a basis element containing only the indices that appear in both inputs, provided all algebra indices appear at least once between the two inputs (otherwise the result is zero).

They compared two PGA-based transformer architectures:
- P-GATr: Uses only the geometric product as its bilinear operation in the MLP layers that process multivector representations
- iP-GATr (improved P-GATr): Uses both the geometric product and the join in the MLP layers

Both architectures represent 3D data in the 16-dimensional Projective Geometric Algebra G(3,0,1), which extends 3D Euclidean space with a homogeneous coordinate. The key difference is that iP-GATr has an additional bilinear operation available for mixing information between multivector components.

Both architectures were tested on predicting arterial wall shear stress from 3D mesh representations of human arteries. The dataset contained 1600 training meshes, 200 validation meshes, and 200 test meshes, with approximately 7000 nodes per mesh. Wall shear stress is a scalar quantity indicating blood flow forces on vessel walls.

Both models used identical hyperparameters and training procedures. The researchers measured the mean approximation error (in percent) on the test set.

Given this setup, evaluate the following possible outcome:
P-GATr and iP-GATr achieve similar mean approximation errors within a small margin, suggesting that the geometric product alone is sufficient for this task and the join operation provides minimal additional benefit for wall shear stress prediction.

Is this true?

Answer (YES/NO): NO